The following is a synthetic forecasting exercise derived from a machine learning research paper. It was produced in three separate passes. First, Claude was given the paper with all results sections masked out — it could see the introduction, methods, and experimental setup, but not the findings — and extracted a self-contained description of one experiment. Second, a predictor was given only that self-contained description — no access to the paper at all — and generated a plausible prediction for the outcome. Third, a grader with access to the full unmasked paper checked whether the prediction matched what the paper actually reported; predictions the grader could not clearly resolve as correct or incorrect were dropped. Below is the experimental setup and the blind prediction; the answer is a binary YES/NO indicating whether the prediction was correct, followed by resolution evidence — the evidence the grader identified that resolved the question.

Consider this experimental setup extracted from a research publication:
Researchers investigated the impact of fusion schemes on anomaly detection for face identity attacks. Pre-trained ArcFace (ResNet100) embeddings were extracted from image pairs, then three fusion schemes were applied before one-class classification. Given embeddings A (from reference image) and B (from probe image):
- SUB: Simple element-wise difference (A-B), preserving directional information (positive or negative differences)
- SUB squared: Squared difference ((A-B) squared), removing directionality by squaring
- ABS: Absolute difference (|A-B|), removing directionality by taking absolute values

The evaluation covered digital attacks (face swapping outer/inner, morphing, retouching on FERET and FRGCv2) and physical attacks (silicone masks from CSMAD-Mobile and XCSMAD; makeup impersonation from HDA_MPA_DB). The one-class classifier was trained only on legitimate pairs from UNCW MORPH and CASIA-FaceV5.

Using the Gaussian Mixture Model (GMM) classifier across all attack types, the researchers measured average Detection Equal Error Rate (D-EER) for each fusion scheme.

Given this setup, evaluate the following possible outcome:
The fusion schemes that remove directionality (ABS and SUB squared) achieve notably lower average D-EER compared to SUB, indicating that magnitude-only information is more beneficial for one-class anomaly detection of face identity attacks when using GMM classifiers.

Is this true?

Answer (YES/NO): NO